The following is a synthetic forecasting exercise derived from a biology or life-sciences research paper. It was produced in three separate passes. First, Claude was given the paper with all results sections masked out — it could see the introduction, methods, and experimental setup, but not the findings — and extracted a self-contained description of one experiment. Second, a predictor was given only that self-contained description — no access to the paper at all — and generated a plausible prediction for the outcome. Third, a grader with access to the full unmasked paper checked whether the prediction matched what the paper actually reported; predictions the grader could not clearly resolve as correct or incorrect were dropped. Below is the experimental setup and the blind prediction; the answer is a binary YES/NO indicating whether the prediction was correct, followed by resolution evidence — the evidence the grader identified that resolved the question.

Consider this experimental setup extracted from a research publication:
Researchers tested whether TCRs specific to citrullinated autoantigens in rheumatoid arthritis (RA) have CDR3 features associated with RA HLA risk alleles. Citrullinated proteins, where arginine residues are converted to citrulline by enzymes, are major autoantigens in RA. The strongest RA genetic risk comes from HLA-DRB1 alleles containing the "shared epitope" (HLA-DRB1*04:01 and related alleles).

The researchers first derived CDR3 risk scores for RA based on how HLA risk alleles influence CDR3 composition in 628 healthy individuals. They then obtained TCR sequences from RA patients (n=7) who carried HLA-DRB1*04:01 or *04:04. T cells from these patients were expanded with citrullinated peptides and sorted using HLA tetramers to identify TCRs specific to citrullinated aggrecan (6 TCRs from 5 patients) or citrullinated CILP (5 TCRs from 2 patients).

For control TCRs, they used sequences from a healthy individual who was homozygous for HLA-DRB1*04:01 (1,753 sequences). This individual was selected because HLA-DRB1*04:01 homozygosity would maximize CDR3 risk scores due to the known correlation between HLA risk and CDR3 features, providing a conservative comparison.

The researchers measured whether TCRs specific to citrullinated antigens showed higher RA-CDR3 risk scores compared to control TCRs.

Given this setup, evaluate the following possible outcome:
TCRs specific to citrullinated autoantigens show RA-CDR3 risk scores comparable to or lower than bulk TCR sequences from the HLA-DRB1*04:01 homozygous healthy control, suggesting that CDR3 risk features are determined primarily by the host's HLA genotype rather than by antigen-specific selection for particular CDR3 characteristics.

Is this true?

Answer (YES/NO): NO